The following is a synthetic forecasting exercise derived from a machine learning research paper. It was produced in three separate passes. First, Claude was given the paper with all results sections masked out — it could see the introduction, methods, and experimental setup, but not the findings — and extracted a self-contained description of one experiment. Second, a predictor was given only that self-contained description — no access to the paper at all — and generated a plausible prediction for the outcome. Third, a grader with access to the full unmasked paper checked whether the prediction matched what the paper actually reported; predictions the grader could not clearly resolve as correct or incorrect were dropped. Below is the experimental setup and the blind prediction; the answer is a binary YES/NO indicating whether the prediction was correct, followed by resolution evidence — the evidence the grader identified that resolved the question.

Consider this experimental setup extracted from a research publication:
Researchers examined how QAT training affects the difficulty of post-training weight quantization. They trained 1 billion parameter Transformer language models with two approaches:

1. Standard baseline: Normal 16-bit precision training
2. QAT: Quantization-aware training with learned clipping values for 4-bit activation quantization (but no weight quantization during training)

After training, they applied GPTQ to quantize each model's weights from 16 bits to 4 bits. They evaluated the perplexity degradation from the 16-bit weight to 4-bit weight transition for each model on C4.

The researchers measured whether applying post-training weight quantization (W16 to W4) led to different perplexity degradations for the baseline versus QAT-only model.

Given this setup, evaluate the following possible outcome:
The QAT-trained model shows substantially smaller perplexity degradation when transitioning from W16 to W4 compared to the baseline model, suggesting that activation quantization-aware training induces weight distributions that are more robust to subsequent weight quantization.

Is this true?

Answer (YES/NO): NO